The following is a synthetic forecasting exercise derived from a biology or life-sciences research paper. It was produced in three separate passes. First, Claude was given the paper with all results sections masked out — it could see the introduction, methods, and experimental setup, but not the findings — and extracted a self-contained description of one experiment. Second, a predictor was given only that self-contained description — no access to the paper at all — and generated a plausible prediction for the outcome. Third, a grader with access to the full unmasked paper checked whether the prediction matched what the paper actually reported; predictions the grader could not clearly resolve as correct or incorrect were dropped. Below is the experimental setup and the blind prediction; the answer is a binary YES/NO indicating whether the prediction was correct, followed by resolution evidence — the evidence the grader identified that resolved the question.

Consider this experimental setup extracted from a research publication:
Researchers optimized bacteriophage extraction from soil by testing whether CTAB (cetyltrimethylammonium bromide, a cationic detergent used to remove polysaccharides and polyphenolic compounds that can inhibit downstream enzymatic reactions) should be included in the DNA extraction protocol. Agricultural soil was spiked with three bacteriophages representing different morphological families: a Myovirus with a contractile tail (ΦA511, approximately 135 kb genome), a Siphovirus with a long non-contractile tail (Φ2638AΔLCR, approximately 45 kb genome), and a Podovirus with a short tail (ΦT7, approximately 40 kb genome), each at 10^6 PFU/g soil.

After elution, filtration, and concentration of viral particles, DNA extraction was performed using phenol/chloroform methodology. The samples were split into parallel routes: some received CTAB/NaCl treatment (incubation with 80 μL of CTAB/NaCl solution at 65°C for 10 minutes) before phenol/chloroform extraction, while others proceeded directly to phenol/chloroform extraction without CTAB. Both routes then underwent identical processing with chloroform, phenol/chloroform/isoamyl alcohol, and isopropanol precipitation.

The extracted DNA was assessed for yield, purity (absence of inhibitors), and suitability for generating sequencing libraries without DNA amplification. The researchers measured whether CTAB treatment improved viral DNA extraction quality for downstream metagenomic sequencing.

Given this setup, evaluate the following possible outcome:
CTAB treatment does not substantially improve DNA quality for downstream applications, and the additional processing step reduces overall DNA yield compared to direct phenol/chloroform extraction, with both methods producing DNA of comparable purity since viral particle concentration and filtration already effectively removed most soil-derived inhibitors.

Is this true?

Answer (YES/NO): NO